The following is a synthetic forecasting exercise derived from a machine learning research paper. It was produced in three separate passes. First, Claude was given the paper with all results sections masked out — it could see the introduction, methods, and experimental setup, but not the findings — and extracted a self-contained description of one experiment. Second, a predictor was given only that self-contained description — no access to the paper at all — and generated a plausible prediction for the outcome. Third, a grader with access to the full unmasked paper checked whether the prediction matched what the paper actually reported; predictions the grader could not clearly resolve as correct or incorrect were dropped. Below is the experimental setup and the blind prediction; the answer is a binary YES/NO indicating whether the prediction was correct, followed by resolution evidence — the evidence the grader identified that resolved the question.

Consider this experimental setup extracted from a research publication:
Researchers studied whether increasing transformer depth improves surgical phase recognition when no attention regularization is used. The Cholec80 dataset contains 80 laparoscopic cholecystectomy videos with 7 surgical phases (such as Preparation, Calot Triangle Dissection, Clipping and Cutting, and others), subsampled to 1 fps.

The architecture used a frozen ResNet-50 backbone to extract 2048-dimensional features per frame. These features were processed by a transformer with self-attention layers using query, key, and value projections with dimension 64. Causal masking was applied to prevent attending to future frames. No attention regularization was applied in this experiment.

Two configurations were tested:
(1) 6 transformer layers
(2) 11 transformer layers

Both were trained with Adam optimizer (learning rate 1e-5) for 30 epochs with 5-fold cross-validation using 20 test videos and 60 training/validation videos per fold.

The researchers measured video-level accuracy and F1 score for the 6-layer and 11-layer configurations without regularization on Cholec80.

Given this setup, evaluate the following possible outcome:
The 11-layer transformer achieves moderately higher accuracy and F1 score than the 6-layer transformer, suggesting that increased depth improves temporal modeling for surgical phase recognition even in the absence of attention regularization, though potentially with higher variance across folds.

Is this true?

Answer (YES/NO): NO